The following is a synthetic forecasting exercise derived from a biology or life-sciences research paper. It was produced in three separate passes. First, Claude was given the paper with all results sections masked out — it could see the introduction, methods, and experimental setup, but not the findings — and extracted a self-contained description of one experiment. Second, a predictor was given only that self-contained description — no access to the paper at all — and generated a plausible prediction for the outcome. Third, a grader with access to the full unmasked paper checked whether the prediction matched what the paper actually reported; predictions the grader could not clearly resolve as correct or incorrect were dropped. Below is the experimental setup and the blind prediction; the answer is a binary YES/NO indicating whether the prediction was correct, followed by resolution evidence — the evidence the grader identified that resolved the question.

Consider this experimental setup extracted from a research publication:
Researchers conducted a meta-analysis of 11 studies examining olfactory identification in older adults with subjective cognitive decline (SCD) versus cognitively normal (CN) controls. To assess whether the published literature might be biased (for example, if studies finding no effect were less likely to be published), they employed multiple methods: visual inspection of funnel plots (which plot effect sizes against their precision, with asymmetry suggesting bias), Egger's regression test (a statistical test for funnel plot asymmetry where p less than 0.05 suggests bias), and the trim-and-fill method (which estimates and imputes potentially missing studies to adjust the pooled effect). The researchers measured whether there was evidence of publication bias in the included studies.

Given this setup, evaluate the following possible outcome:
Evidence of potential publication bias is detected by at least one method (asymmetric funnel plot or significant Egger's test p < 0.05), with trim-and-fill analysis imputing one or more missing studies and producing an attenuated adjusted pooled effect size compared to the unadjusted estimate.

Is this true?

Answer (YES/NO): NO